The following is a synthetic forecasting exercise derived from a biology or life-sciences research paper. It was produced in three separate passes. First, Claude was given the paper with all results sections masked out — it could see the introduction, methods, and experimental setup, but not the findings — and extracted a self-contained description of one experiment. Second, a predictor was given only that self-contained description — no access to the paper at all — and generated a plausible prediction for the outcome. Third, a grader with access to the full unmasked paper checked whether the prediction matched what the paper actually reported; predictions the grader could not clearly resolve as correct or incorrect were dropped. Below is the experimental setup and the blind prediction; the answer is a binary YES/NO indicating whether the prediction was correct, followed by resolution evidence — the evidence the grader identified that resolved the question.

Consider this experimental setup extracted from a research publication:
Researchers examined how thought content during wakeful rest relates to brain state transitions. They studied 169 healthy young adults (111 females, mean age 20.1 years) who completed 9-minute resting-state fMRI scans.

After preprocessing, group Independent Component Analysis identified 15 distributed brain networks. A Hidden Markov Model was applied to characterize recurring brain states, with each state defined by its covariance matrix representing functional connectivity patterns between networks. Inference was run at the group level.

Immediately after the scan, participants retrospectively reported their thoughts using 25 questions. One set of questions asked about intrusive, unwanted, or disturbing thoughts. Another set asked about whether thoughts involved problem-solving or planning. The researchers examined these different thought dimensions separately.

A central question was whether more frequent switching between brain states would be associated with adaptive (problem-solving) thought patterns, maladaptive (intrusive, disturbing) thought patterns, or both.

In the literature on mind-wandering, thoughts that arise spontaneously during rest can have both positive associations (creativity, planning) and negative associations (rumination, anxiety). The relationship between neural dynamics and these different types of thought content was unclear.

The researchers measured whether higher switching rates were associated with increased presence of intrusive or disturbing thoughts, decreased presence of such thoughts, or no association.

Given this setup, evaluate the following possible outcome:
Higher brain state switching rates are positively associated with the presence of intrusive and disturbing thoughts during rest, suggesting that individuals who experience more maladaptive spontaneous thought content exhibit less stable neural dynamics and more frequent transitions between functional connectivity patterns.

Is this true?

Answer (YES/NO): NO